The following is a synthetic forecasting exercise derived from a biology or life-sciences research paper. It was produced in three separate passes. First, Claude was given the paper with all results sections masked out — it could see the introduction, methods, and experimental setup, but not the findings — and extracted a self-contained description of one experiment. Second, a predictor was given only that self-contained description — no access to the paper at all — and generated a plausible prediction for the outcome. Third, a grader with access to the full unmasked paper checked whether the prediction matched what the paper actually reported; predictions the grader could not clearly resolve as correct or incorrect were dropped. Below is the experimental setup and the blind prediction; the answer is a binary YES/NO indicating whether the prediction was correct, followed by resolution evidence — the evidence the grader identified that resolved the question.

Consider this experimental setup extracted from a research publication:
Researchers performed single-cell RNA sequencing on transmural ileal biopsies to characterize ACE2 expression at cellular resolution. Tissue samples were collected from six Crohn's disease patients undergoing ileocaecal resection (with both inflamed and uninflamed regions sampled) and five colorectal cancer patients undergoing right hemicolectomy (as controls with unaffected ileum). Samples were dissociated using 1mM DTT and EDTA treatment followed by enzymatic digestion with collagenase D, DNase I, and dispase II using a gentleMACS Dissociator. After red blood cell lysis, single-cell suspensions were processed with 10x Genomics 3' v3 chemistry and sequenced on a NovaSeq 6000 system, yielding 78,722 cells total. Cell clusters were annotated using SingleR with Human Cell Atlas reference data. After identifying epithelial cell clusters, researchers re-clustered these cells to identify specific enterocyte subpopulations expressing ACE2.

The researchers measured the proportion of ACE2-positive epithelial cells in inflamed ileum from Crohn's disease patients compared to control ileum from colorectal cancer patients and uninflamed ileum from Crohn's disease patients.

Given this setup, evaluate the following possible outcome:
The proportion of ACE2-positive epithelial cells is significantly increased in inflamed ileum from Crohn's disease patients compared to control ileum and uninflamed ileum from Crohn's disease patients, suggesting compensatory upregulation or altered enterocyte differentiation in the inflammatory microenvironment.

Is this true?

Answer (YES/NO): NO